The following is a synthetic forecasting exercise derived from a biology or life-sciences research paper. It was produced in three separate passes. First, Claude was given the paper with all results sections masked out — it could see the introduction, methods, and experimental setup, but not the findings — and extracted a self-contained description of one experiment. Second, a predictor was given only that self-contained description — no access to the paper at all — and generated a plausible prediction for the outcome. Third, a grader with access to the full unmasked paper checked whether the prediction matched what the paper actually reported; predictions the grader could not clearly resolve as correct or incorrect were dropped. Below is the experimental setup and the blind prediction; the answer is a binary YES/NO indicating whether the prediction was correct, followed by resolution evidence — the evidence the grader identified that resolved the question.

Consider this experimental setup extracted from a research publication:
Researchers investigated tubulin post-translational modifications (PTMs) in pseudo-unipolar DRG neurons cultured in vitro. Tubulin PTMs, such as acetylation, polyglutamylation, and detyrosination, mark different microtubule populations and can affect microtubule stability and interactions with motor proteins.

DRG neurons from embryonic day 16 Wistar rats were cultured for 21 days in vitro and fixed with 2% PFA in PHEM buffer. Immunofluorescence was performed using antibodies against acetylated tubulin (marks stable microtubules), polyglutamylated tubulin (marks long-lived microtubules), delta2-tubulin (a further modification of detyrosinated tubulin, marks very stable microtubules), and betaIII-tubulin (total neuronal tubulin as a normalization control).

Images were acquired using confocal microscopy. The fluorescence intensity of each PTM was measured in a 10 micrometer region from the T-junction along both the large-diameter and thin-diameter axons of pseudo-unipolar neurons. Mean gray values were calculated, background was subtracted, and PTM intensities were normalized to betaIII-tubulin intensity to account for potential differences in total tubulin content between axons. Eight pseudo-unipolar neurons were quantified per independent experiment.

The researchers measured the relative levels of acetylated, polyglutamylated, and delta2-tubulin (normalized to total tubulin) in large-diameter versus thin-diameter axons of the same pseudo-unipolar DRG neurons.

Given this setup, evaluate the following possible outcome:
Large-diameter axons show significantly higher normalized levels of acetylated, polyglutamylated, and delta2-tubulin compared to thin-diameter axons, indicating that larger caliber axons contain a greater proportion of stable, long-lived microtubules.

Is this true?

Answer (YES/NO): NO